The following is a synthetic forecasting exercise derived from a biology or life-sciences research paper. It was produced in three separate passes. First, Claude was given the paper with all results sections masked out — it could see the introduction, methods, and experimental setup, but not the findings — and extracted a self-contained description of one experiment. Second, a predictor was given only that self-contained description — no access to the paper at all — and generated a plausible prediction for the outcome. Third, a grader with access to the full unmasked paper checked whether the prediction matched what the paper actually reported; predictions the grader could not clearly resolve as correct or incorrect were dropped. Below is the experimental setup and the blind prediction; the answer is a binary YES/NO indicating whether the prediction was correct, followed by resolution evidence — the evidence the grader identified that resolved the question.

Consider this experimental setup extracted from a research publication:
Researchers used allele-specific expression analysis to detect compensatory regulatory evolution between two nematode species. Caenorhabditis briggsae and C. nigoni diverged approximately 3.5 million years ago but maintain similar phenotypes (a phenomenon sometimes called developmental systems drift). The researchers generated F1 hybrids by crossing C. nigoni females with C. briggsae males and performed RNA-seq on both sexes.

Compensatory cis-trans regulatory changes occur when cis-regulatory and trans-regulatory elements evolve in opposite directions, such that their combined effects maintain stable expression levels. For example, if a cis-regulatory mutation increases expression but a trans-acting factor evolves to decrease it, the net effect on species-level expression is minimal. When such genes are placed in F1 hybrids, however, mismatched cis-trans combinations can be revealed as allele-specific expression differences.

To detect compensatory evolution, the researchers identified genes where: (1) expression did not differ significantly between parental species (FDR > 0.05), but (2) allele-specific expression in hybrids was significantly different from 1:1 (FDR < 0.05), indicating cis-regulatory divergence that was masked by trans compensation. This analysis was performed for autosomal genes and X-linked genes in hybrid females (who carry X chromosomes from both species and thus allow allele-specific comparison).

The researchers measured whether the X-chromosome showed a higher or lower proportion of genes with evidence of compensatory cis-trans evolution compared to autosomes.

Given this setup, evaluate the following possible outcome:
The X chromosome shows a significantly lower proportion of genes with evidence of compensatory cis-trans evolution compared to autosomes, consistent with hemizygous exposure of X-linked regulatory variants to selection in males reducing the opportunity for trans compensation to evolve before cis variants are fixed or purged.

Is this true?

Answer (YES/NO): YES